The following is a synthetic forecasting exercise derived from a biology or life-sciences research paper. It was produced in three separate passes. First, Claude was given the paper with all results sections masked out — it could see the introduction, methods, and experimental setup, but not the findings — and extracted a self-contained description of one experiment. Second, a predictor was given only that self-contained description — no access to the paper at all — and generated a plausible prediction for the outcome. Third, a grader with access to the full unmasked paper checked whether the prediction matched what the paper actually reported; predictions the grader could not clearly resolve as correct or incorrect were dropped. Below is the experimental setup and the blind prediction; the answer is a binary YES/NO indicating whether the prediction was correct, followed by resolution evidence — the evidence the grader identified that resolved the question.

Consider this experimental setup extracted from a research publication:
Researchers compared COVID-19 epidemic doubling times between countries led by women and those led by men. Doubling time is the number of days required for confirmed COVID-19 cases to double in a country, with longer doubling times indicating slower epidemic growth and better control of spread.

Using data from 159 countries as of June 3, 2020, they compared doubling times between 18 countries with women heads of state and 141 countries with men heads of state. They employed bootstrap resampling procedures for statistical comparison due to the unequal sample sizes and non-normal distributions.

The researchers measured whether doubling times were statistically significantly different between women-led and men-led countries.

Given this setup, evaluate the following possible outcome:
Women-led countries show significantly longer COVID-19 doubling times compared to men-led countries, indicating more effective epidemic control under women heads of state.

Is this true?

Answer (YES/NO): NO